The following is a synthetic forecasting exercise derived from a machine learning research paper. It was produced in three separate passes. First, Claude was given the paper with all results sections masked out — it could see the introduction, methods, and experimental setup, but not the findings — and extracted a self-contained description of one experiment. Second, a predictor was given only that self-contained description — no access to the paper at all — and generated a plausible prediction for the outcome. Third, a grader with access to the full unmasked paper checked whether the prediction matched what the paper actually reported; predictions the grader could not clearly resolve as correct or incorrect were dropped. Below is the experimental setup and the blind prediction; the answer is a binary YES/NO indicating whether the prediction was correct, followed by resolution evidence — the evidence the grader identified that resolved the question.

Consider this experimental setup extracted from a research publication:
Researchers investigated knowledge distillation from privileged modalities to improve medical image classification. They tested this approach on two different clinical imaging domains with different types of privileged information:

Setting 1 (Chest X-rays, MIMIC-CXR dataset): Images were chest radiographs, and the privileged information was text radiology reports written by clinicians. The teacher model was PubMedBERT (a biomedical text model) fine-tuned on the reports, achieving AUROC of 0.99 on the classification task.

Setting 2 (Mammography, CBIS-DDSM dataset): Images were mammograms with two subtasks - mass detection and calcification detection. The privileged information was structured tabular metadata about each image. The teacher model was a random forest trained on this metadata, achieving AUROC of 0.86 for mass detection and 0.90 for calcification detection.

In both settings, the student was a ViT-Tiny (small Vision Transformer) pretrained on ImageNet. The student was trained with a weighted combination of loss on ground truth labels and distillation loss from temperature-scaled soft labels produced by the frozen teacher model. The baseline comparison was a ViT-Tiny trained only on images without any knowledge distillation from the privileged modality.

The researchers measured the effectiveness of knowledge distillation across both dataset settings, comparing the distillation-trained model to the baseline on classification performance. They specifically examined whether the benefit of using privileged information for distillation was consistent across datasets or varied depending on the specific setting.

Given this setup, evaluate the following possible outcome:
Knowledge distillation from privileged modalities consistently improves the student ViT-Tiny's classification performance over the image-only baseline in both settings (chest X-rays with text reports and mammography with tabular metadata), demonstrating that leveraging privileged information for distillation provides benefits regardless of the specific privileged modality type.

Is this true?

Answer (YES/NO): NO